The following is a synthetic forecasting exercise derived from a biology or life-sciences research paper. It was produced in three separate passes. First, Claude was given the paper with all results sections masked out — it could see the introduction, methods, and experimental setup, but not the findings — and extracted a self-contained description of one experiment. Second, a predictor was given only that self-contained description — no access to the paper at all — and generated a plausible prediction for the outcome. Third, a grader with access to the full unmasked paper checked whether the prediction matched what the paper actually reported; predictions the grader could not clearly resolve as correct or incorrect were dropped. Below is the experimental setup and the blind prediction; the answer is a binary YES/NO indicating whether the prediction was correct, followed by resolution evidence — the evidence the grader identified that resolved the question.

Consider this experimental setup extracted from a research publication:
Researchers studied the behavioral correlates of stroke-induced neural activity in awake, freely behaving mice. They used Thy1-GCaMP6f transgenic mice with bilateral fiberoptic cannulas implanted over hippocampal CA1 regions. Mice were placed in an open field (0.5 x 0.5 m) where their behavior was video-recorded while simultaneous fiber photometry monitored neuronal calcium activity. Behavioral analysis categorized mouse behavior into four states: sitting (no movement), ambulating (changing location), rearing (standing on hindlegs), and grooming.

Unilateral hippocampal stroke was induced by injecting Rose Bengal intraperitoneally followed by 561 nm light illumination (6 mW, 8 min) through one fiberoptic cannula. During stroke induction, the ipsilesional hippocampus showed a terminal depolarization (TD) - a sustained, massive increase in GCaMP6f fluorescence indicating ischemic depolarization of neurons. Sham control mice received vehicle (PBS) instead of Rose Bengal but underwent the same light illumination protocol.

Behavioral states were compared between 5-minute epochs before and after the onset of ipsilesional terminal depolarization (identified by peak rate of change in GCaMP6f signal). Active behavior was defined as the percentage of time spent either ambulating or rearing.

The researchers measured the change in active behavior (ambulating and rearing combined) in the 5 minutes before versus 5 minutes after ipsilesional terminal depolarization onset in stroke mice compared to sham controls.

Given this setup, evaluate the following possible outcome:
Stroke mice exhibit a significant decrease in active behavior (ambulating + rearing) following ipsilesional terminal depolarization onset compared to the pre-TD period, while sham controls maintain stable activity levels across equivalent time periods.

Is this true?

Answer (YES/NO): NO